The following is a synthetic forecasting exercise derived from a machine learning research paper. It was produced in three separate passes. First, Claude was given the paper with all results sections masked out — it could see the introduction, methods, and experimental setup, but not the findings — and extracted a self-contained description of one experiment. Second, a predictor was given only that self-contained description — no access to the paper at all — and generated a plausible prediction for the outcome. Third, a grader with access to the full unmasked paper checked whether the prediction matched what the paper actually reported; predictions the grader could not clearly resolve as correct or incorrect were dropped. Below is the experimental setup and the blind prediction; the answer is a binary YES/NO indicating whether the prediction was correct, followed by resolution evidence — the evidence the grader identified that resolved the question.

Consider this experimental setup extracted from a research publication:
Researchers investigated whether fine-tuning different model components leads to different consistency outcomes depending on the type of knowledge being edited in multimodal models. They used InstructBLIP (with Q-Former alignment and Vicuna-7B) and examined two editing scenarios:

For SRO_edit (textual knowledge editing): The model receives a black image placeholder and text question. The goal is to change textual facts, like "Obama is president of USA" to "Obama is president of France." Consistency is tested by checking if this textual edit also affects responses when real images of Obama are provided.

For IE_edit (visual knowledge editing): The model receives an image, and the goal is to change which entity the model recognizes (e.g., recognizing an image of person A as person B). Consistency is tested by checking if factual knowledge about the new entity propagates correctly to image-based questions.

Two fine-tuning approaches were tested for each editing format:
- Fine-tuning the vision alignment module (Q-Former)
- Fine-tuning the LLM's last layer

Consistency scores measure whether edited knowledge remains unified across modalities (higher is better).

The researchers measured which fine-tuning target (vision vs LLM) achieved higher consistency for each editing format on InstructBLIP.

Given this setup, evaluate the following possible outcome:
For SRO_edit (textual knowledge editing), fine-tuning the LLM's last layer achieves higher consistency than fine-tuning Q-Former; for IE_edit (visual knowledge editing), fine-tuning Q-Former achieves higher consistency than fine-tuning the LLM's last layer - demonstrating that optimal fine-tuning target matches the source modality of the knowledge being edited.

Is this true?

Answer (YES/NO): YES